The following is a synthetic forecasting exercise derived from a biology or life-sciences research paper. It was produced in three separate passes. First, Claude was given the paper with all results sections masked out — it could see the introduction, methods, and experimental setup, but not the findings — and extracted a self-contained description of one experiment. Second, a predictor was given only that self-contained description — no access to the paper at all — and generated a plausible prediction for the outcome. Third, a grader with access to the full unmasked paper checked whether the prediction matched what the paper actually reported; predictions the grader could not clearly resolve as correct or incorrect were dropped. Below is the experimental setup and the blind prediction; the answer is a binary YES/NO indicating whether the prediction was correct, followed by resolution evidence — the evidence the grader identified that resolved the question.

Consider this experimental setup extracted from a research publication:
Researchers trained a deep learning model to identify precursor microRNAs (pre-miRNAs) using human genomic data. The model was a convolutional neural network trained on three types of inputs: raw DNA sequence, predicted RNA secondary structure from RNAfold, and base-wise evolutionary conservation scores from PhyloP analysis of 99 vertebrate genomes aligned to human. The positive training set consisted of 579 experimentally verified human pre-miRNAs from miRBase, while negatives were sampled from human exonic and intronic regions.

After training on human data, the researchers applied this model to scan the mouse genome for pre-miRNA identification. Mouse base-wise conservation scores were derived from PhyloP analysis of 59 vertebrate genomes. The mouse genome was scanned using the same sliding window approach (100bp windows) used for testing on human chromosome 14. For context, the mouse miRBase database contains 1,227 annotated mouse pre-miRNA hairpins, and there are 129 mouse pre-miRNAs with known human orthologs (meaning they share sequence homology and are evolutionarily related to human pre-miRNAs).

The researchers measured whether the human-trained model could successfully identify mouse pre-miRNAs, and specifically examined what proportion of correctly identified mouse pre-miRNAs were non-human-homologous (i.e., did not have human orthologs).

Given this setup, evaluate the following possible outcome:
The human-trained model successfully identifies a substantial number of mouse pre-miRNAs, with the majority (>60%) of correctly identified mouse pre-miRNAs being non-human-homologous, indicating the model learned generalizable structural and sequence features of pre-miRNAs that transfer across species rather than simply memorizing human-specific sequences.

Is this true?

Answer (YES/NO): YES